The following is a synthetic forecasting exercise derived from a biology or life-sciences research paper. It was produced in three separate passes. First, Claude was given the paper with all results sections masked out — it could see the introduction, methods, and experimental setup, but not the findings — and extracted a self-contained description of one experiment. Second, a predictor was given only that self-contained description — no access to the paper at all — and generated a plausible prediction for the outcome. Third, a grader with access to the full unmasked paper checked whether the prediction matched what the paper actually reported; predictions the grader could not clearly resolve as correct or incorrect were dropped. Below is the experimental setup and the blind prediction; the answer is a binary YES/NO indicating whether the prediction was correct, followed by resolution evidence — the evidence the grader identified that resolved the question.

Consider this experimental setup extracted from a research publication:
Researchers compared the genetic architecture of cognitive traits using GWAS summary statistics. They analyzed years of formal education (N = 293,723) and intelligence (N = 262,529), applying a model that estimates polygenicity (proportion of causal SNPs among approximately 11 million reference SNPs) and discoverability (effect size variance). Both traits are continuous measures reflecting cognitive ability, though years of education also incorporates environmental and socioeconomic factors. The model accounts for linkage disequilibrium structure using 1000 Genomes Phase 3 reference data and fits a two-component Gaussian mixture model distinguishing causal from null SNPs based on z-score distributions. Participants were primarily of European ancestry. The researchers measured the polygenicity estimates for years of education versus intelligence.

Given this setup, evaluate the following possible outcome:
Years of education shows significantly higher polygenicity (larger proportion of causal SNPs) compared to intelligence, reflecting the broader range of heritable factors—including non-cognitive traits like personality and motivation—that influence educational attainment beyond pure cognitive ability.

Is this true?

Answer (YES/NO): NO